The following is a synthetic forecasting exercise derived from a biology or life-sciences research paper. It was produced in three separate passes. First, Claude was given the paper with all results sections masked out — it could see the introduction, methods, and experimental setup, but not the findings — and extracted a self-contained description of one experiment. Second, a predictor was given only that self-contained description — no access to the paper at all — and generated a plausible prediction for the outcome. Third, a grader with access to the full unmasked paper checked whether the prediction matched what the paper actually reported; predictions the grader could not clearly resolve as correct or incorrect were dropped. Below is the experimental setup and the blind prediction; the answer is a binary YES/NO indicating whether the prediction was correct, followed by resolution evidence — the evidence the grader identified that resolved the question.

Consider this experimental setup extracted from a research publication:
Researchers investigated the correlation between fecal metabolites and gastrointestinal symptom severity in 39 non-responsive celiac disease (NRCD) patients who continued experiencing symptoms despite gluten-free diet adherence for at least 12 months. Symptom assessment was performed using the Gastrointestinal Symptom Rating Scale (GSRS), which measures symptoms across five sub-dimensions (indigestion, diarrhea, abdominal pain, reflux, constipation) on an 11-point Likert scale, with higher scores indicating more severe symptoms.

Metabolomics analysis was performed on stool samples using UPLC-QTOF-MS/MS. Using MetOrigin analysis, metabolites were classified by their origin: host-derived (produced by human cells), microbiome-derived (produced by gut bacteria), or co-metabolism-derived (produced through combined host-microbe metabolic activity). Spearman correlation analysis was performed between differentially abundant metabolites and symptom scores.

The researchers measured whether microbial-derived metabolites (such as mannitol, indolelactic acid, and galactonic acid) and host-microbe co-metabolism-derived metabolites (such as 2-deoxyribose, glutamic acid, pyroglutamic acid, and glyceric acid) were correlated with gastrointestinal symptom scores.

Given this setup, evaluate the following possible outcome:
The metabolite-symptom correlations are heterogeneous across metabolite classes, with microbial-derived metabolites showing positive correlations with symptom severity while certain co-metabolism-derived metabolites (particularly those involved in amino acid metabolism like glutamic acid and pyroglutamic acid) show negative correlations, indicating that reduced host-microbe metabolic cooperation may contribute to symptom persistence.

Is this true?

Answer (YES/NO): NO